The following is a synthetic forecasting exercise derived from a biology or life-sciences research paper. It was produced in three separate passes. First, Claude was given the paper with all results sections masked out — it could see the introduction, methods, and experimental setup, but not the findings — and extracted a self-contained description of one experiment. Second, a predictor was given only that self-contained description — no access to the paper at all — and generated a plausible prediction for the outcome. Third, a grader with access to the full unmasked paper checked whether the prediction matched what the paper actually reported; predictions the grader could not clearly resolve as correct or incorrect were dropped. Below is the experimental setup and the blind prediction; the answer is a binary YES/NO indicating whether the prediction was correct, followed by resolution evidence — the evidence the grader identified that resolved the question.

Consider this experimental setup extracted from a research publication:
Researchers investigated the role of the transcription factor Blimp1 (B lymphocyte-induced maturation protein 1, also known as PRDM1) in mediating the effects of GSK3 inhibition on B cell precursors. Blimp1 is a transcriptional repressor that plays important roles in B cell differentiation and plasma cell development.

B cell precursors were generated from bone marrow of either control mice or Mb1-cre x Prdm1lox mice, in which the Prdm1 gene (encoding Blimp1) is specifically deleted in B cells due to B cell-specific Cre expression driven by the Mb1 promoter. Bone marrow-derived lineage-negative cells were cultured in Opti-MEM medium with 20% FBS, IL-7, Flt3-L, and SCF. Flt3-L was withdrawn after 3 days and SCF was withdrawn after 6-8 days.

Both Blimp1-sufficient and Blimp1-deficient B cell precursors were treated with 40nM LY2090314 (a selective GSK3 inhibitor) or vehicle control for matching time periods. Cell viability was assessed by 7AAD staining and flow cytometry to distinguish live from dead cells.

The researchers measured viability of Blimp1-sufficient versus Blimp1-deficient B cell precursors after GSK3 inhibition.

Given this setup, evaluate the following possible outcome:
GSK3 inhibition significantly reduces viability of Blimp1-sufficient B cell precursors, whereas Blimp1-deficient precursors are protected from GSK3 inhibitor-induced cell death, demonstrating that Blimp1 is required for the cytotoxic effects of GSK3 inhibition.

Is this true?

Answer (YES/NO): NO